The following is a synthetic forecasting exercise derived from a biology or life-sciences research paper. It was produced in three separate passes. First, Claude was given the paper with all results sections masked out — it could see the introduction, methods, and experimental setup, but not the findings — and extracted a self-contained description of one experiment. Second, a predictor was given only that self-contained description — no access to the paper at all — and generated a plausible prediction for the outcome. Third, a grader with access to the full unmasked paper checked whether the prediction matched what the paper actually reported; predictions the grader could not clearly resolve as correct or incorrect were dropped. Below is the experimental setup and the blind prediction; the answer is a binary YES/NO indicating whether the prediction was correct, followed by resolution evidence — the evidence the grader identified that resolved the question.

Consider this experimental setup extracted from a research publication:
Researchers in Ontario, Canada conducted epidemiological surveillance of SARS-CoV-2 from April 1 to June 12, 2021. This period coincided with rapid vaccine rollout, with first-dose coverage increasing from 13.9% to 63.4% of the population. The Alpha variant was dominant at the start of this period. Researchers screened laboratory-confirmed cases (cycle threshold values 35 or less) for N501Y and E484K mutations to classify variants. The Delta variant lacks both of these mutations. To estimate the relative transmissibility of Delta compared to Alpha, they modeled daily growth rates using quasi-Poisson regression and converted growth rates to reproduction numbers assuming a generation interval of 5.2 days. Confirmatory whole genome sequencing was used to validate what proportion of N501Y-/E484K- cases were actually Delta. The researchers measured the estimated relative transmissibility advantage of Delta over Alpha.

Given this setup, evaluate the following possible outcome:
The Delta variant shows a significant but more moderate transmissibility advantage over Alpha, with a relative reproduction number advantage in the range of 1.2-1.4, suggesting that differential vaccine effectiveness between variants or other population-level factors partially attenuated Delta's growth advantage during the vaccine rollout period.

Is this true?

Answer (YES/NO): NO